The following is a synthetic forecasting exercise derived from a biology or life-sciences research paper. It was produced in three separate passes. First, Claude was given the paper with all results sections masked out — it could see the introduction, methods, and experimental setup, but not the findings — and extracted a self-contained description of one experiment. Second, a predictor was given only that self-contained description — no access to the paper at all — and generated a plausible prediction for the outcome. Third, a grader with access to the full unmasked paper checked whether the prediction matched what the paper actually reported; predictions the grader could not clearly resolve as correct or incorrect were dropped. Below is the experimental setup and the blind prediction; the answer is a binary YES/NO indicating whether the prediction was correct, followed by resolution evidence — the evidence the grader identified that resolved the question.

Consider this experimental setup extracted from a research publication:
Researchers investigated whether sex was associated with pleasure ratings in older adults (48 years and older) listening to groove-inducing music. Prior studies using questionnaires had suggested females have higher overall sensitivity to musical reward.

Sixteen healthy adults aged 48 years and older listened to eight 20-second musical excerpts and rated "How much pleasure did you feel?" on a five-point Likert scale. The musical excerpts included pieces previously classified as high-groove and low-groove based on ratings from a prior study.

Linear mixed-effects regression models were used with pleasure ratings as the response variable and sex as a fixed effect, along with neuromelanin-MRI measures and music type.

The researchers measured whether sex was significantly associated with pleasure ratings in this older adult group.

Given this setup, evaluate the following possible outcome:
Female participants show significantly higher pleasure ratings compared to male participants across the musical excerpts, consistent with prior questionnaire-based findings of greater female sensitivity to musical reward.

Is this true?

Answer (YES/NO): NO